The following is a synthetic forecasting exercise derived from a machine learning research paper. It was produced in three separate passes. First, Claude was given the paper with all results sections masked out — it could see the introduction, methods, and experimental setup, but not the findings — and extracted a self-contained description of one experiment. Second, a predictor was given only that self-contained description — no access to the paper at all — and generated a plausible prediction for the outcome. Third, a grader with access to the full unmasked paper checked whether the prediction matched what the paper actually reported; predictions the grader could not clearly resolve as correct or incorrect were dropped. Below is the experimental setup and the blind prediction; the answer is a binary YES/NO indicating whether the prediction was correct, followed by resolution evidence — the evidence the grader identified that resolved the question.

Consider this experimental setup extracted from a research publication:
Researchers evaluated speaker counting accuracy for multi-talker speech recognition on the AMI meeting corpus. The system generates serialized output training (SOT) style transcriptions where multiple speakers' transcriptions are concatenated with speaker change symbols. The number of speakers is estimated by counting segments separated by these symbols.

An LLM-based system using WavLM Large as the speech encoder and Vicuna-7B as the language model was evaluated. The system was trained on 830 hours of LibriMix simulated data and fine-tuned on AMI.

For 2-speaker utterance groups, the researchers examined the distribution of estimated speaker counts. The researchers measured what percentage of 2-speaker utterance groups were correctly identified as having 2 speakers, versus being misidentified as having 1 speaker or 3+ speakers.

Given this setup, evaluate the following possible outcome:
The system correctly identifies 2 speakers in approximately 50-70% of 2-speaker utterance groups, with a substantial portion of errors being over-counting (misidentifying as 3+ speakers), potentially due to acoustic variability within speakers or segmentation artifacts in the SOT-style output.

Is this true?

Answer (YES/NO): NO